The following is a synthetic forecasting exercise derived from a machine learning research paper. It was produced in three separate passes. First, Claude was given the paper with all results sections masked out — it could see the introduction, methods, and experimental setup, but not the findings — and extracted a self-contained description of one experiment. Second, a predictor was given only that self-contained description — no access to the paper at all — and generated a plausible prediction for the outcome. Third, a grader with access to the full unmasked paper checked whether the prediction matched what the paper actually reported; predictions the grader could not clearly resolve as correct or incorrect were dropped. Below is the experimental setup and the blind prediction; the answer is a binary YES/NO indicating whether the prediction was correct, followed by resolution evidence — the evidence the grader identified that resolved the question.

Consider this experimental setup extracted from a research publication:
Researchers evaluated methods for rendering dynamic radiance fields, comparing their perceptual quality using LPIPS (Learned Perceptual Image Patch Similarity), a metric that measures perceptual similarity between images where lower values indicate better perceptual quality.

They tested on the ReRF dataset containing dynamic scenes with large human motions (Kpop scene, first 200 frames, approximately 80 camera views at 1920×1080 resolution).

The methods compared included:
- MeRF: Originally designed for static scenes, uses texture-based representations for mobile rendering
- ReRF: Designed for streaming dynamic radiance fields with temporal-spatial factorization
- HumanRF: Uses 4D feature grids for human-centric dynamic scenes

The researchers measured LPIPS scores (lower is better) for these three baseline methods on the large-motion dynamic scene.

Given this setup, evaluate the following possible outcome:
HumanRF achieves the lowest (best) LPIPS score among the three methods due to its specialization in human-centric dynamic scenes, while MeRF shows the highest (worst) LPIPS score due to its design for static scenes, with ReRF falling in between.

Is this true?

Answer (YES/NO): NO